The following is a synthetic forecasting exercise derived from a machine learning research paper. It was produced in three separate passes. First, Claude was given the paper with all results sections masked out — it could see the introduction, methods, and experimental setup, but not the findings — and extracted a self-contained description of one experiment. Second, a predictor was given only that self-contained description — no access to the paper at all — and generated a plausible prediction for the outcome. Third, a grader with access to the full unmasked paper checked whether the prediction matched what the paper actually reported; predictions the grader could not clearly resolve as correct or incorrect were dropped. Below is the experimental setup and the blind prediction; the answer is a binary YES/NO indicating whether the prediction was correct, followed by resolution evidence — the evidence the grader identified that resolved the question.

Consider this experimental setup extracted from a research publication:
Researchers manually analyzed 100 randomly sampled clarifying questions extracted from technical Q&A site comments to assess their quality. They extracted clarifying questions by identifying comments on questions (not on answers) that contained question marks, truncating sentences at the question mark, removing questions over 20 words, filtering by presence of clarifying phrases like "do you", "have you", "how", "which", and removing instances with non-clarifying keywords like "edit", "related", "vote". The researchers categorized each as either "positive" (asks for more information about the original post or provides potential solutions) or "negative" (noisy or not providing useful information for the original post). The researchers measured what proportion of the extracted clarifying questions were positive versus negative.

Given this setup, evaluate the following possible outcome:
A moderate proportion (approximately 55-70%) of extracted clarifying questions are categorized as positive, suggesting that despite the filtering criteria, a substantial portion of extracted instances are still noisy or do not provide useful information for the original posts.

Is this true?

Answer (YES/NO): NO